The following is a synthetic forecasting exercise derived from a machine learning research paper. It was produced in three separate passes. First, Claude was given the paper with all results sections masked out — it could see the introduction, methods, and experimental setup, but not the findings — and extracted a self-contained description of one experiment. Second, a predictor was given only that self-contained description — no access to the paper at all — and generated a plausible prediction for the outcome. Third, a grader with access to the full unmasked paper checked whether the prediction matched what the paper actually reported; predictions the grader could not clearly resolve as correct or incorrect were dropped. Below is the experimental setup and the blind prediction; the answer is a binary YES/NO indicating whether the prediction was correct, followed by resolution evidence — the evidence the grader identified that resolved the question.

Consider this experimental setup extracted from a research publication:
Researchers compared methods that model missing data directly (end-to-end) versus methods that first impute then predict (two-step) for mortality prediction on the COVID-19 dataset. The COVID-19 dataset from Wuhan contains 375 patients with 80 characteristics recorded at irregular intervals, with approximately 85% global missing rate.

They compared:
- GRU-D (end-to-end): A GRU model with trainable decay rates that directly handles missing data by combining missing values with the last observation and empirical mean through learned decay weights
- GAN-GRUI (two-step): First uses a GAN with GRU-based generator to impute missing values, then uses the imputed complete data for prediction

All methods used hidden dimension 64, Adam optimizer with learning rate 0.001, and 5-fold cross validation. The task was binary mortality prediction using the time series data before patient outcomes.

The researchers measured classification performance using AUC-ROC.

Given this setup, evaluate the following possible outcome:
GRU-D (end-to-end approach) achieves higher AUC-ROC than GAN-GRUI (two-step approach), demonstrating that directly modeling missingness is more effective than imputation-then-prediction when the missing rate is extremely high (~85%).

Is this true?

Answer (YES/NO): YES